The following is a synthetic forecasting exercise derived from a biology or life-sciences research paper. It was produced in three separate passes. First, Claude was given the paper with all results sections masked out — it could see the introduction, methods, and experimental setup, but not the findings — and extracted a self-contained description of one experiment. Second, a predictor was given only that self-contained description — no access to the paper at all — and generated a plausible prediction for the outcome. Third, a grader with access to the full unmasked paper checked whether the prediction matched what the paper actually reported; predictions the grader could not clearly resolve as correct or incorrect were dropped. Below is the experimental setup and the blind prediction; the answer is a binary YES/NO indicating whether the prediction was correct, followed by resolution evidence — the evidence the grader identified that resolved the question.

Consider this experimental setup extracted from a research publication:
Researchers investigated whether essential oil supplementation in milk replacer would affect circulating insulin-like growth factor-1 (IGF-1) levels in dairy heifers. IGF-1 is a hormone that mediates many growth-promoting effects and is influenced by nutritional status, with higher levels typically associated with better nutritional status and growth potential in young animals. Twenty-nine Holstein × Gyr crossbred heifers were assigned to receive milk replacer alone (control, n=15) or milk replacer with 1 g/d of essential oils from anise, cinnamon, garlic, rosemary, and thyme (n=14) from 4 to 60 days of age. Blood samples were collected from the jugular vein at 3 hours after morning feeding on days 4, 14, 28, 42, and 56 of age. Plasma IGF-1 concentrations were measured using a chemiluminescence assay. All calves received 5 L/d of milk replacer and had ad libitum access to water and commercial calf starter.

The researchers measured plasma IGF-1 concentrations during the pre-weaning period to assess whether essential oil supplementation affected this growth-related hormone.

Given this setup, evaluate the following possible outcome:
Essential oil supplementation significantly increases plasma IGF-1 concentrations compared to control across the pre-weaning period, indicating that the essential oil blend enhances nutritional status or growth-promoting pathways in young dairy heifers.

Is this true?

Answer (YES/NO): NO